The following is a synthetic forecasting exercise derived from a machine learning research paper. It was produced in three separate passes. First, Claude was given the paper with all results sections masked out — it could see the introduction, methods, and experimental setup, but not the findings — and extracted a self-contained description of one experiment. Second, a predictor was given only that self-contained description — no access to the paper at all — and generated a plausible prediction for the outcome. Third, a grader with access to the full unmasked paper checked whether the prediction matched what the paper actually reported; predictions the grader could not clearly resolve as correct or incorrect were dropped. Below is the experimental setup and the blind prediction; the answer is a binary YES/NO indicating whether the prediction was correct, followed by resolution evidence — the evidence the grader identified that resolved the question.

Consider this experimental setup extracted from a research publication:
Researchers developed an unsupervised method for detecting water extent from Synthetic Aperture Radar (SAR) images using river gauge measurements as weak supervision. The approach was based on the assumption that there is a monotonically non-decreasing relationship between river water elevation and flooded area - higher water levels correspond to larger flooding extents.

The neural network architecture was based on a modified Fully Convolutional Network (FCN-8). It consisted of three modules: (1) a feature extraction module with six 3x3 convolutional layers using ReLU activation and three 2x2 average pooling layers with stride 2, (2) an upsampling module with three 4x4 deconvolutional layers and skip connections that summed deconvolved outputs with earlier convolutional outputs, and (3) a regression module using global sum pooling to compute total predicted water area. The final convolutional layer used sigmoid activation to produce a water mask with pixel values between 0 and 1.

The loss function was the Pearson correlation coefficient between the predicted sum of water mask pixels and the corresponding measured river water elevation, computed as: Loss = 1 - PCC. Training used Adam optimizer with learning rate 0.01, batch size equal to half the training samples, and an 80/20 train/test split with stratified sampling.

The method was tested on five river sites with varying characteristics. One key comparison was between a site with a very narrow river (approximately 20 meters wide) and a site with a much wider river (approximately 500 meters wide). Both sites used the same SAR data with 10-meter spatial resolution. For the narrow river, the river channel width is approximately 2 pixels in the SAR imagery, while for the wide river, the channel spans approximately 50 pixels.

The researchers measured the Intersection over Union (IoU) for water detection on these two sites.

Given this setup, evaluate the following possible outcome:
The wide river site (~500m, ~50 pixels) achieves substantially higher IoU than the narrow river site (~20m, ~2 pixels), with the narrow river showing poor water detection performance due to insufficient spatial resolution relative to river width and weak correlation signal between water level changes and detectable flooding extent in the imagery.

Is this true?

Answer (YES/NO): YES